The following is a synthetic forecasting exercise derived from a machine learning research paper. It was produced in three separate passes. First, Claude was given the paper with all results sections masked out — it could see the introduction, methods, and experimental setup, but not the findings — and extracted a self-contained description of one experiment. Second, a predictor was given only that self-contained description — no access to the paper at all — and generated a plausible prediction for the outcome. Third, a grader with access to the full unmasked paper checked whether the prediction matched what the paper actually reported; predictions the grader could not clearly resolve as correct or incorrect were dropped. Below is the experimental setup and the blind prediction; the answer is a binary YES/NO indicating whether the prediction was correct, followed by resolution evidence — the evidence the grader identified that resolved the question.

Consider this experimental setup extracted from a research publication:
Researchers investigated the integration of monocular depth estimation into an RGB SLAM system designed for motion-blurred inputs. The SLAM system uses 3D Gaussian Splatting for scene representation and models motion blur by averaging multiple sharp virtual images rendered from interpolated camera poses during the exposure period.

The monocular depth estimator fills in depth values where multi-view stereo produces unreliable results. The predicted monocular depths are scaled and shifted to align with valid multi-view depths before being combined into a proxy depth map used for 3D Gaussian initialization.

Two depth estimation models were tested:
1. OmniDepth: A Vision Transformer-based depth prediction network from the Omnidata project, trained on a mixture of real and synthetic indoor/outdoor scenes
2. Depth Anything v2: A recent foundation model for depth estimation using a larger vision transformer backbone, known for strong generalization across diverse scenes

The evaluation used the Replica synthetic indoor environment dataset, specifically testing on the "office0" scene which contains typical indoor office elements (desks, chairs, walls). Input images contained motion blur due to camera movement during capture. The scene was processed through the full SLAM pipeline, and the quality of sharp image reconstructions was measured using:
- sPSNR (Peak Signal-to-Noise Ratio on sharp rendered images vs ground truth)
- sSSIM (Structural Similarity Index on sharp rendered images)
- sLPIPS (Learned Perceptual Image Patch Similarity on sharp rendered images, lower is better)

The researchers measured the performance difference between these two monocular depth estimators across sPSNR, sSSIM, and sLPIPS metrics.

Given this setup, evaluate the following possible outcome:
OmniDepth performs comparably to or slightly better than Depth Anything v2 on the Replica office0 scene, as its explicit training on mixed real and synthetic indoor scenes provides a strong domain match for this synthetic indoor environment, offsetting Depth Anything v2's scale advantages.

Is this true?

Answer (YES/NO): YES